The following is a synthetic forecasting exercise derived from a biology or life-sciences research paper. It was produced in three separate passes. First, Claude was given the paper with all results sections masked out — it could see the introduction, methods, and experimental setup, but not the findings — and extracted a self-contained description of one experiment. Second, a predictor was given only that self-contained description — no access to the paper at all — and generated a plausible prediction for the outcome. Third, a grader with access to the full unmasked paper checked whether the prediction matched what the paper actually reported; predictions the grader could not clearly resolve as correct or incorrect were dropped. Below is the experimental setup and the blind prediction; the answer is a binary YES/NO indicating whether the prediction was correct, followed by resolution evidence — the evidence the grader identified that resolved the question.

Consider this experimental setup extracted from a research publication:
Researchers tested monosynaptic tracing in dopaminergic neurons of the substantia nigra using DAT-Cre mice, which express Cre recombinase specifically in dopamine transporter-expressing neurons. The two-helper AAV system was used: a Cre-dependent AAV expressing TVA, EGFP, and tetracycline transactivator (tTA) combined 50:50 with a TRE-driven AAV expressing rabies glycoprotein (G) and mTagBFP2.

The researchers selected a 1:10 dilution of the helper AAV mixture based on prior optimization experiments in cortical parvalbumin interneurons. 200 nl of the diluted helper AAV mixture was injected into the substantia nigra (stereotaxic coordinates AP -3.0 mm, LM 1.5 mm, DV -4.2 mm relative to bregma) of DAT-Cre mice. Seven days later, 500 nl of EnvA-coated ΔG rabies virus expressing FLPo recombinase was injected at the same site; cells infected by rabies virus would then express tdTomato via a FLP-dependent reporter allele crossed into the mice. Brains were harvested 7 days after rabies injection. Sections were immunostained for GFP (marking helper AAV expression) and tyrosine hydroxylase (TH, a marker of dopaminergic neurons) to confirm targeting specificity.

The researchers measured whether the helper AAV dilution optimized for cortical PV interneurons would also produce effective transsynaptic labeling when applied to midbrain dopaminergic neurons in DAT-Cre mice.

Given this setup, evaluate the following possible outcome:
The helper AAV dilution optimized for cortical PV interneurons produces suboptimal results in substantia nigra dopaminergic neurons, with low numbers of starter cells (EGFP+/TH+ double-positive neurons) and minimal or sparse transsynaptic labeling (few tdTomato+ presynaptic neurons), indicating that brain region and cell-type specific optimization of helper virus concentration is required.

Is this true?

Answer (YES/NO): NO